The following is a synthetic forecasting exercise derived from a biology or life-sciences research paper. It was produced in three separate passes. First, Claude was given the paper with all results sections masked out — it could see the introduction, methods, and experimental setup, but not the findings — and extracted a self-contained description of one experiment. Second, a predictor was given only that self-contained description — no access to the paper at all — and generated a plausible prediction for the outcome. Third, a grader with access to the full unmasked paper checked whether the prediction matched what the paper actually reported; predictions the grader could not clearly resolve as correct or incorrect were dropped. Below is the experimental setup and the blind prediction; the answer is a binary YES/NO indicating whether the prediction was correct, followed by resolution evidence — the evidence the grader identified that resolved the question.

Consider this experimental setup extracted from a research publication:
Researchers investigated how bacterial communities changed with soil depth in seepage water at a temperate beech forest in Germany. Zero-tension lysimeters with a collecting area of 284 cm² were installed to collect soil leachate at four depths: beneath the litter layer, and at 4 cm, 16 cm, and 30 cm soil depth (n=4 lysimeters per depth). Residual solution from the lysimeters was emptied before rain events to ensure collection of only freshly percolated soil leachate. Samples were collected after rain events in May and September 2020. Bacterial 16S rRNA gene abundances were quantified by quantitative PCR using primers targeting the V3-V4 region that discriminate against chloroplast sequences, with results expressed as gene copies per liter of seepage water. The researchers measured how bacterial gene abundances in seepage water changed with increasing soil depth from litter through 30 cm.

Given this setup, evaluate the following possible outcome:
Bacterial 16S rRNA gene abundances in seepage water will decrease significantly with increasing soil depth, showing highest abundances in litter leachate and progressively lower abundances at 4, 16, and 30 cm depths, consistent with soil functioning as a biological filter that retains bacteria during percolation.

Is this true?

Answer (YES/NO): YES